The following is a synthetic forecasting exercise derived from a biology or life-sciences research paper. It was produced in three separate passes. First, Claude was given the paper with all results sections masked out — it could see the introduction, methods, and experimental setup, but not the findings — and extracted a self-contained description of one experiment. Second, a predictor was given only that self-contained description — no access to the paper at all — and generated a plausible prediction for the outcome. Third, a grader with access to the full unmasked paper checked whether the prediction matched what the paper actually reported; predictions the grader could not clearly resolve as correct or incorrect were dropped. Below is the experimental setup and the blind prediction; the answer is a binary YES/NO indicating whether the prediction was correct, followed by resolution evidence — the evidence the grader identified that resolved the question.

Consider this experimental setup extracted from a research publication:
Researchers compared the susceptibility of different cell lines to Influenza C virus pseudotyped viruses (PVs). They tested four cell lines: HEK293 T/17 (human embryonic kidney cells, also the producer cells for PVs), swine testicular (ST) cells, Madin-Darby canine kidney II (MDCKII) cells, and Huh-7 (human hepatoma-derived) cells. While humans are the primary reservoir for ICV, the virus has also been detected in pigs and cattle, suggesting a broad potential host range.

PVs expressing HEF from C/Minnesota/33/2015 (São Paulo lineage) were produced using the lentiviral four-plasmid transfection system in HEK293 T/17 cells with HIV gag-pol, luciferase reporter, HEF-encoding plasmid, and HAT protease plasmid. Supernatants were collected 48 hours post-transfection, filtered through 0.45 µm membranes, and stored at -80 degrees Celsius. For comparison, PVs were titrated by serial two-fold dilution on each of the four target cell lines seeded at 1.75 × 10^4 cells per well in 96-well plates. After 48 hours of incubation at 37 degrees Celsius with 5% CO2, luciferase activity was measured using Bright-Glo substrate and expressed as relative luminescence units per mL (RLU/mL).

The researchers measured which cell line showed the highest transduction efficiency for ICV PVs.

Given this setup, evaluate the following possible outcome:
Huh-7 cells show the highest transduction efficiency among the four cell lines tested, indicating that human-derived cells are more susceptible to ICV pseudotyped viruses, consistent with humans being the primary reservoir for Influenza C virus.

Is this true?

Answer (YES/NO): NO